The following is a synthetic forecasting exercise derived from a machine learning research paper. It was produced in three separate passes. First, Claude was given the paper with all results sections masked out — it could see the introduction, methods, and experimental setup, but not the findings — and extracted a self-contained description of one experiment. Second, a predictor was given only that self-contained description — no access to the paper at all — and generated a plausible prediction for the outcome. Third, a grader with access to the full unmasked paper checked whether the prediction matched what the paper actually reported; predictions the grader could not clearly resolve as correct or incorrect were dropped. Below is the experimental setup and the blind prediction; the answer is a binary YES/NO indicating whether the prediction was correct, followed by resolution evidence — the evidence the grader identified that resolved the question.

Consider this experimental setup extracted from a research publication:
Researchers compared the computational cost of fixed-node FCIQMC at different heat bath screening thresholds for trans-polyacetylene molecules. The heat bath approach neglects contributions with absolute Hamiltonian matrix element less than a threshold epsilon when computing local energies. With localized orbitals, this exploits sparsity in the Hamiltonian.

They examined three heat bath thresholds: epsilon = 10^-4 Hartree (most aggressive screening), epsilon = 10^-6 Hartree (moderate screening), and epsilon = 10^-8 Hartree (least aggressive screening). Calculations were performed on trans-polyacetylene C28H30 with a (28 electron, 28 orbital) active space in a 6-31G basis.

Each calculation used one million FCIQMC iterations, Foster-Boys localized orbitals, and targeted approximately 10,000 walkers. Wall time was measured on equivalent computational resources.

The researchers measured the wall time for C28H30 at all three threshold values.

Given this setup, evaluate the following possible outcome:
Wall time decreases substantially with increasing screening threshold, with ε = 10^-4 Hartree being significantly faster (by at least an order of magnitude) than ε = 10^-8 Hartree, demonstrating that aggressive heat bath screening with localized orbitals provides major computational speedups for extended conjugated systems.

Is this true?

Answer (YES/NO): NO